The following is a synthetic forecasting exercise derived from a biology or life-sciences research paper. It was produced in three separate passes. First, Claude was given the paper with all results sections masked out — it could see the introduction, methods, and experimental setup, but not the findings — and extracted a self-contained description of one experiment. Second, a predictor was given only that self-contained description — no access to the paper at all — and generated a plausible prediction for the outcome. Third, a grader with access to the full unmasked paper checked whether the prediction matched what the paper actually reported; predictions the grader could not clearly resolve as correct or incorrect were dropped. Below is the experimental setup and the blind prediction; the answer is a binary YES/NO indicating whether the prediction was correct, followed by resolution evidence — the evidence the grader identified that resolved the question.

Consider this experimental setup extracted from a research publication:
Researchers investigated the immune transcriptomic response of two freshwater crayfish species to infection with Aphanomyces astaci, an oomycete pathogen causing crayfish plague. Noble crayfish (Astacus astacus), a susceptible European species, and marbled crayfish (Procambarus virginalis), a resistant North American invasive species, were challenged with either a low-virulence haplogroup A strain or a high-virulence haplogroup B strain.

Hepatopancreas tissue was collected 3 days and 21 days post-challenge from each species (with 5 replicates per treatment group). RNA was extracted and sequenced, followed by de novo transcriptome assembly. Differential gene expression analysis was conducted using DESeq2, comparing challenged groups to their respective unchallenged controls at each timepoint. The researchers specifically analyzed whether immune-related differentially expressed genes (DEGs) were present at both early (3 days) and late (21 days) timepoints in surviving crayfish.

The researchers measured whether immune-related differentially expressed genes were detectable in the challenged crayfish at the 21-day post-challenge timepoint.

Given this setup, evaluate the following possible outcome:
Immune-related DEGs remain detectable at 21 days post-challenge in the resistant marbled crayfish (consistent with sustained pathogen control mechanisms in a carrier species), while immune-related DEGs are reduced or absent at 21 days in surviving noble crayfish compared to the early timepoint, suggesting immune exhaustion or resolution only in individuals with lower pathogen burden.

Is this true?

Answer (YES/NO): NO